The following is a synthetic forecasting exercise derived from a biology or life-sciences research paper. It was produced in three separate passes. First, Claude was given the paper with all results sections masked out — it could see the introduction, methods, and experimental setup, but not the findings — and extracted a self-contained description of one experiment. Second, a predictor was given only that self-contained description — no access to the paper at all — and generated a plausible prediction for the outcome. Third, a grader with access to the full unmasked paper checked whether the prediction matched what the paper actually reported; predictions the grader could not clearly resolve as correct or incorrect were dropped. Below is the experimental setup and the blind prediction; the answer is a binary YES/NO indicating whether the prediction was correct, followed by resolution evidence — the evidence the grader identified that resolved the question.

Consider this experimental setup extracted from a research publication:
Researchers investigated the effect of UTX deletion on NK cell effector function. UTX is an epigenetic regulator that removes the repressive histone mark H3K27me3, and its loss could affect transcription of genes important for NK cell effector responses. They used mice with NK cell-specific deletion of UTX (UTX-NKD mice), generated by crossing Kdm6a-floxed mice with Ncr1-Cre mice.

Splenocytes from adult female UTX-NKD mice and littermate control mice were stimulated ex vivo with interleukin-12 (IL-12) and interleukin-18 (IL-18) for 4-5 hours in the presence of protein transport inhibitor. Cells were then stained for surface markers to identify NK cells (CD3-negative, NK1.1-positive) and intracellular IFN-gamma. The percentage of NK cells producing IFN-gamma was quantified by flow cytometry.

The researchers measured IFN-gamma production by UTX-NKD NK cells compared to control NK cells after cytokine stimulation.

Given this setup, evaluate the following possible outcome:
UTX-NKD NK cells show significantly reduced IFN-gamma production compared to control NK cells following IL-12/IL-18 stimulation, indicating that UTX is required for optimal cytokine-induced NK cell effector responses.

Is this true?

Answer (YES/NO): YES